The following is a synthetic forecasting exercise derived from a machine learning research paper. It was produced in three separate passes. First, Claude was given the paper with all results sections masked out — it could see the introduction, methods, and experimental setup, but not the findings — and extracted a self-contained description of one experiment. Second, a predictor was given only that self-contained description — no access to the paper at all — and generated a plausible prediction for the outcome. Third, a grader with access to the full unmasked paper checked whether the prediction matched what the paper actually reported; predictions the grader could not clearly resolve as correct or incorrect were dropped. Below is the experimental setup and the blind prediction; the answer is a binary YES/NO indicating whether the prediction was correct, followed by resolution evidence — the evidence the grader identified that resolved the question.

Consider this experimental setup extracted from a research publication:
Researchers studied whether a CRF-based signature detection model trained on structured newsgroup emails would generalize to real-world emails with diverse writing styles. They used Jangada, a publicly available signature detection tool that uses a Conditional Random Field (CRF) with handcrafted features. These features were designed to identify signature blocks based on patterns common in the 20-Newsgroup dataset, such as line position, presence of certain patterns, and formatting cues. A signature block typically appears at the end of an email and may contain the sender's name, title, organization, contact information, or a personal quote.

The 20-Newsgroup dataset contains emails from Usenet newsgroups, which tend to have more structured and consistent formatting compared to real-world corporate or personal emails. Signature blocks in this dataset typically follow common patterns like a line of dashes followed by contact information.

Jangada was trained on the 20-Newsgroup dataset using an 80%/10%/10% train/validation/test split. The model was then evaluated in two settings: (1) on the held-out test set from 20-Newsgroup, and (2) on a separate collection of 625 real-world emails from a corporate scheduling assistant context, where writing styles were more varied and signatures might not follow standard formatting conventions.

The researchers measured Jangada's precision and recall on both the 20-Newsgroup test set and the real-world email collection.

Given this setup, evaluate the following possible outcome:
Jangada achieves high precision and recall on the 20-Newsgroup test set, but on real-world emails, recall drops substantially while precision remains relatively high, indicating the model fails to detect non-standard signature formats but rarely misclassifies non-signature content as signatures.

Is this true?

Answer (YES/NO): YES